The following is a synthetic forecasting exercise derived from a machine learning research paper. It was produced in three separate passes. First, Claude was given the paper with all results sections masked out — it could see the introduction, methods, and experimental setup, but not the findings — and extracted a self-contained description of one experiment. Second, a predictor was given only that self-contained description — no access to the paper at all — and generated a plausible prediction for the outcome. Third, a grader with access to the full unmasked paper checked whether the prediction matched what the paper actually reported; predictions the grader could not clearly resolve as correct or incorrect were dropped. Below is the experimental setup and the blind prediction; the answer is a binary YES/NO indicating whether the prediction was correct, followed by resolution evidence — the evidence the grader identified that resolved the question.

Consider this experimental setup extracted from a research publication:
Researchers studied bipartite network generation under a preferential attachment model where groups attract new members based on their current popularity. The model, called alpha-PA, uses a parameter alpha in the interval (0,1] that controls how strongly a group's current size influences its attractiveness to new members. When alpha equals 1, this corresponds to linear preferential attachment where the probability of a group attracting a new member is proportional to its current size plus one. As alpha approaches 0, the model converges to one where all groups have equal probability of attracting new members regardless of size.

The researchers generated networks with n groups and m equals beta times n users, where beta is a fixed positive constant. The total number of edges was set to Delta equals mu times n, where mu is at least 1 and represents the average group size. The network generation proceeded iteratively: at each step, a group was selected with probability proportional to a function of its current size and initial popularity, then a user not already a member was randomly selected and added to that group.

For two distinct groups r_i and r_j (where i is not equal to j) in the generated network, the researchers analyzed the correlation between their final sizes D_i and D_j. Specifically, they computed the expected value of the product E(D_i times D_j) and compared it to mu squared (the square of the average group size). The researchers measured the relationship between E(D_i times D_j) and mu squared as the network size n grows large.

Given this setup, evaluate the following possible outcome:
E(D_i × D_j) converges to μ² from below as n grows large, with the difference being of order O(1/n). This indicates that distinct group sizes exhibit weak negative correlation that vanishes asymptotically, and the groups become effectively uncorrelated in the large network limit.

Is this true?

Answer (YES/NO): NO